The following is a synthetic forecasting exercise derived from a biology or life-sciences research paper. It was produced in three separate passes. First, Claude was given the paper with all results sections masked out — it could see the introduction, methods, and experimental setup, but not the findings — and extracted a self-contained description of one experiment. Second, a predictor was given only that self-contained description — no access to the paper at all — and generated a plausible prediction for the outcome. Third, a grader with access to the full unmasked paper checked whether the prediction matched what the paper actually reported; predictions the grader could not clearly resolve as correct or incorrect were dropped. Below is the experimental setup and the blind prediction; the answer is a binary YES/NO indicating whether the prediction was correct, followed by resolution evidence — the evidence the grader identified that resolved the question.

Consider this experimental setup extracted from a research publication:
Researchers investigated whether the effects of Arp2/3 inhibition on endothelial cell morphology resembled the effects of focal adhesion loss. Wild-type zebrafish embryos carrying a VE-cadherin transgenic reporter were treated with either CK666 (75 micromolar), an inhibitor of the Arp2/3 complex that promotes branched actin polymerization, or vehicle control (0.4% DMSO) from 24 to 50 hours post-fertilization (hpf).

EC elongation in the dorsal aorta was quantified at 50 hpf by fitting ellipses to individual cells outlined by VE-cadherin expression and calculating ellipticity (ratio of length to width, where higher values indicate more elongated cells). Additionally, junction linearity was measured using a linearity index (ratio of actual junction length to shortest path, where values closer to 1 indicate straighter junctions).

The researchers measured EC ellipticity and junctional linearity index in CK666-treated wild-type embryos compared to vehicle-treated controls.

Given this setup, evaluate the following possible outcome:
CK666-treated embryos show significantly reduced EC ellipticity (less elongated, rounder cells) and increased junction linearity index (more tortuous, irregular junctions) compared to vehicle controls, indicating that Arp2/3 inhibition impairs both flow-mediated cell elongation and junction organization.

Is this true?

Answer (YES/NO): NO